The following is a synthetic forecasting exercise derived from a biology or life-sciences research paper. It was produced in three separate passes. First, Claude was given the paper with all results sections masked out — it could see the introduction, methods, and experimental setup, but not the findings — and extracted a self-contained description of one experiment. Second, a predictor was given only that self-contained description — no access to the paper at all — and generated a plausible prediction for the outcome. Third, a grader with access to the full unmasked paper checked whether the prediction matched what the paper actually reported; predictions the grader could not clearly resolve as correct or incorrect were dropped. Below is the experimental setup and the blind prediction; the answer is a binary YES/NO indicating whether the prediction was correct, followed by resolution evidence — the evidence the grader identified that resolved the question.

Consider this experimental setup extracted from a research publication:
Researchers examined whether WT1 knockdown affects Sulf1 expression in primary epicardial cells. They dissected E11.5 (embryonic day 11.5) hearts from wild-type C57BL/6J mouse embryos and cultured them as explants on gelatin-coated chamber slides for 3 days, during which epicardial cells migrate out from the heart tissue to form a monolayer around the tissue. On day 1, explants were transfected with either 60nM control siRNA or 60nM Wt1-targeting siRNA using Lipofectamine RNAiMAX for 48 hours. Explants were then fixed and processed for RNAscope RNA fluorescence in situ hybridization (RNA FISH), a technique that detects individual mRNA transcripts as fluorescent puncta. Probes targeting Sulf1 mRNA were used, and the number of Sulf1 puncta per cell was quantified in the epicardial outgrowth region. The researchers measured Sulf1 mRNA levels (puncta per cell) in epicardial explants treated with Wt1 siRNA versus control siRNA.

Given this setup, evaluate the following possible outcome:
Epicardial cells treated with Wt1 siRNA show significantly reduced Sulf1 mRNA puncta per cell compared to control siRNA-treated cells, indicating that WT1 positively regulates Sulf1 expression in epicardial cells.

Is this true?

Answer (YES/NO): YES